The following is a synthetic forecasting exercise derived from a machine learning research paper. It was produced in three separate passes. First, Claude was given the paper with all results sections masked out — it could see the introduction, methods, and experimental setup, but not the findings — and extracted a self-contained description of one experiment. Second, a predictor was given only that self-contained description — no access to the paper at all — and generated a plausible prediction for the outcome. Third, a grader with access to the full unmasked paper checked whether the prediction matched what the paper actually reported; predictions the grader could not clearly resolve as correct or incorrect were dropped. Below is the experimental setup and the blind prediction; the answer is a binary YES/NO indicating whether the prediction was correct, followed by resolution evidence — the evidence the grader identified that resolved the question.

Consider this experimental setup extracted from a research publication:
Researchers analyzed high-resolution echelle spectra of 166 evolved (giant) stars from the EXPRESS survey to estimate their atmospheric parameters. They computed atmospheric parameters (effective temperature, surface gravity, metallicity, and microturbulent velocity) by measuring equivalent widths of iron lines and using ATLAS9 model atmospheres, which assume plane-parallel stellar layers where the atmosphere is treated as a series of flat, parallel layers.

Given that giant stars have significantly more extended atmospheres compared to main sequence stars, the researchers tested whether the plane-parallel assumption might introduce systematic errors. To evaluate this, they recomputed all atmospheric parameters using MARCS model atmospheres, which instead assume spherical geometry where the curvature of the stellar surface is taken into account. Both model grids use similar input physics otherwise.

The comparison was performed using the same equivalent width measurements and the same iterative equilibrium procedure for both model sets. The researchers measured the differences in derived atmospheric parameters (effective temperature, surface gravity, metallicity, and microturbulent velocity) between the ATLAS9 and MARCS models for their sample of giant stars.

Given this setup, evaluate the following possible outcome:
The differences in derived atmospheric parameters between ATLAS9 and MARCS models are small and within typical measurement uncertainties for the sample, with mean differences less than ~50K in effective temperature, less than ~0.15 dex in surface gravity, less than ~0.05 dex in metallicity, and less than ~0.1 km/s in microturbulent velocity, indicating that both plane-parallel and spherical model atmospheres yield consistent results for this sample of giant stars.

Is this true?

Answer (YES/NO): YES